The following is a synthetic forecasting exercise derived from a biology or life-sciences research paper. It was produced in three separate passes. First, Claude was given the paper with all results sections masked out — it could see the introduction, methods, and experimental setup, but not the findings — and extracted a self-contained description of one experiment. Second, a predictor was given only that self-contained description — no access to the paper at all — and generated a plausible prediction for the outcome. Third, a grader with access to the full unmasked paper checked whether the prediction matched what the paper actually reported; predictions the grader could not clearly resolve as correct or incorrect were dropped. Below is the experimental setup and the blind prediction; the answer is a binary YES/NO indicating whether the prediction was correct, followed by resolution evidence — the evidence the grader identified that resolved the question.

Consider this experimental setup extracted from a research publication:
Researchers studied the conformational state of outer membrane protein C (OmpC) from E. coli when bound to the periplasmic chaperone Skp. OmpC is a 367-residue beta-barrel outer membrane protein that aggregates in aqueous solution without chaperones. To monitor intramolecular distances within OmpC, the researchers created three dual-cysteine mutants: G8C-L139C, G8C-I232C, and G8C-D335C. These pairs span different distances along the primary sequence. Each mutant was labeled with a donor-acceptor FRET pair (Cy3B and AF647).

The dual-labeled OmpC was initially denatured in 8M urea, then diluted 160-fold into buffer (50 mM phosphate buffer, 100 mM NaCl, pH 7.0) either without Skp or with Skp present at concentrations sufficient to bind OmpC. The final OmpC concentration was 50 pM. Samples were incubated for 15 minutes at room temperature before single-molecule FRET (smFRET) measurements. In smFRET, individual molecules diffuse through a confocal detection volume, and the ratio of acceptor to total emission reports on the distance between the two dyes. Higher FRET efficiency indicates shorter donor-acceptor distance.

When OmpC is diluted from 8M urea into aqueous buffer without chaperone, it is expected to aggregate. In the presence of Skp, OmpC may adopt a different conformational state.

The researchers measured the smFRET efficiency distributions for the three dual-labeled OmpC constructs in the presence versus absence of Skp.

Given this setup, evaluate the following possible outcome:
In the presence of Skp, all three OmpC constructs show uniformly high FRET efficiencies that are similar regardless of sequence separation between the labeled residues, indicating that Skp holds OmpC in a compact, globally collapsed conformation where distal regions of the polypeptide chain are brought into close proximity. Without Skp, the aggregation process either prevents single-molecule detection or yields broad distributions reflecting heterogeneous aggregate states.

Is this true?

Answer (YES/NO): NO